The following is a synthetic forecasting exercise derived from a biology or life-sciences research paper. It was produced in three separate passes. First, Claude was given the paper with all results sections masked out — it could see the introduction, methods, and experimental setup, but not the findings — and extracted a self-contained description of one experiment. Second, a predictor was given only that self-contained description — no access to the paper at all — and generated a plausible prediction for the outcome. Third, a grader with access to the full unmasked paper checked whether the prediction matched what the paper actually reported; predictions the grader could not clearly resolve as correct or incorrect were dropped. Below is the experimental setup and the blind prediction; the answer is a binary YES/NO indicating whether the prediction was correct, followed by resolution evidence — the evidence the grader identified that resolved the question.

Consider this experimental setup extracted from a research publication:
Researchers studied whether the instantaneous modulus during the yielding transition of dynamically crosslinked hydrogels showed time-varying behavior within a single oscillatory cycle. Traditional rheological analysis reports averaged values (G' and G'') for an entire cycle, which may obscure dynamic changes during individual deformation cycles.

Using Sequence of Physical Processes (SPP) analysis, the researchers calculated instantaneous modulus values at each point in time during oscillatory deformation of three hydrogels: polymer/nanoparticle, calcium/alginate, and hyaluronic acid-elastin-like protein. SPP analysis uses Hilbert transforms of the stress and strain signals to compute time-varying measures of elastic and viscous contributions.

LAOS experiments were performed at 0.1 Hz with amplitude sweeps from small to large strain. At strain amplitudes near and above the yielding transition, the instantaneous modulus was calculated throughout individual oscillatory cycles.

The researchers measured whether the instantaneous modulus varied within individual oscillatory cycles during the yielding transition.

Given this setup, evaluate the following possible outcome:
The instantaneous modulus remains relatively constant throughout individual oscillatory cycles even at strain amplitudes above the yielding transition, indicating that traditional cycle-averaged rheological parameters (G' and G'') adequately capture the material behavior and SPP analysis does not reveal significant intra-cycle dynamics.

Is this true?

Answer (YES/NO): NO